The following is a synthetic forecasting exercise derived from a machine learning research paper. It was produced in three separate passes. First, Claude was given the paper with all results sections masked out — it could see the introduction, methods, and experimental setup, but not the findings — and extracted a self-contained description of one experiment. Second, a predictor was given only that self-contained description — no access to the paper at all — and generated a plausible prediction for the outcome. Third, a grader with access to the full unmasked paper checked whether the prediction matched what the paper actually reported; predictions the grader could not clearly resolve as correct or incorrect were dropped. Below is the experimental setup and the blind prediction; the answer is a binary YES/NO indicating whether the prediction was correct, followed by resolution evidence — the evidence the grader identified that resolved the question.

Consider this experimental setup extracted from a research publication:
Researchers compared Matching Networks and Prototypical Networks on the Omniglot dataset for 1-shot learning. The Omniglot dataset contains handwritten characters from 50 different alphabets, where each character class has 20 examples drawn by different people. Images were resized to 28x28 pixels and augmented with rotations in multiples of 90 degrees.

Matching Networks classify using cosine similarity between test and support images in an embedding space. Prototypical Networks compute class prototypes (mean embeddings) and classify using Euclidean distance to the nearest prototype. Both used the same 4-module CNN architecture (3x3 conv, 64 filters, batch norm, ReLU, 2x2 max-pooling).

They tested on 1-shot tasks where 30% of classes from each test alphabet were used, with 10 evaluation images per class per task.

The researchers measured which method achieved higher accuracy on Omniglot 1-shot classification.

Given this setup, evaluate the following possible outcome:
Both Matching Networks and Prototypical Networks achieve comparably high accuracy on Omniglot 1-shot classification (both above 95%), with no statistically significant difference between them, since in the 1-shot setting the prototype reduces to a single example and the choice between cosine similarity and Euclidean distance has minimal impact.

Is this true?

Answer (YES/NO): NO